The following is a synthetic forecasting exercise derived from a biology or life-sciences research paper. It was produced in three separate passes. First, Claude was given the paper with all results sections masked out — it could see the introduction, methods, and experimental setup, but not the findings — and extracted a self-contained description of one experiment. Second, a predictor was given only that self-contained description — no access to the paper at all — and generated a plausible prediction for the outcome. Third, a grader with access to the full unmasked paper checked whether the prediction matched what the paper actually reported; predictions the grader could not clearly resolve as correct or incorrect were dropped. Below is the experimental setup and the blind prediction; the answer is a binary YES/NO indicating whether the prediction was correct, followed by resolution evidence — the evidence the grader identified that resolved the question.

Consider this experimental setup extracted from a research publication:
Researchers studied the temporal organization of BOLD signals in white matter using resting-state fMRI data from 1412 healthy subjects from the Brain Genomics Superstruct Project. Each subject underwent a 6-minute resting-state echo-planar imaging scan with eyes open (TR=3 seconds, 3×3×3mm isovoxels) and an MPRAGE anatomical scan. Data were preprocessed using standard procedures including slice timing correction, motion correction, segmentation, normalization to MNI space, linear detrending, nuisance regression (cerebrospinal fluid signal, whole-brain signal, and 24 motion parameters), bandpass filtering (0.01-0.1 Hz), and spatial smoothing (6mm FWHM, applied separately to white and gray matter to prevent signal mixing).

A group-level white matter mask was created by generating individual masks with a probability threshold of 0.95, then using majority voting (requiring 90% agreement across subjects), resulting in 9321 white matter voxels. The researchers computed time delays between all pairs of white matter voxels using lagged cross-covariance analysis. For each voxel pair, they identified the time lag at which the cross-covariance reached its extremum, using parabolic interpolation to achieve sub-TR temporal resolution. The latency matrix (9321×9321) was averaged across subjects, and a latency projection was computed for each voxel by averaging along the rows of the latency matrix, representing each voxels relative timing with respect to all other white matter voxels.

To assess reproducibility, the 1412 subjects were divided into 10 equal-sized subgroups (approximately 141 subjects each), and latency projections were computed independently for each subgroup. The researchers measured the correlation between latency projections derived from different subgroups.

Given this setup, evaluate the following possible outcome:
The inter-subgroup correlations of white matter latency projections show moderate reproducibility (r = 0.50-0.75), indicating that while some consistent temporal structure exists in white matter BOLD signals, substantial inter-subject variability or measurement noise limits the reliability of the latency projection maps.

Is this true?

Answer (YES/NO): NO